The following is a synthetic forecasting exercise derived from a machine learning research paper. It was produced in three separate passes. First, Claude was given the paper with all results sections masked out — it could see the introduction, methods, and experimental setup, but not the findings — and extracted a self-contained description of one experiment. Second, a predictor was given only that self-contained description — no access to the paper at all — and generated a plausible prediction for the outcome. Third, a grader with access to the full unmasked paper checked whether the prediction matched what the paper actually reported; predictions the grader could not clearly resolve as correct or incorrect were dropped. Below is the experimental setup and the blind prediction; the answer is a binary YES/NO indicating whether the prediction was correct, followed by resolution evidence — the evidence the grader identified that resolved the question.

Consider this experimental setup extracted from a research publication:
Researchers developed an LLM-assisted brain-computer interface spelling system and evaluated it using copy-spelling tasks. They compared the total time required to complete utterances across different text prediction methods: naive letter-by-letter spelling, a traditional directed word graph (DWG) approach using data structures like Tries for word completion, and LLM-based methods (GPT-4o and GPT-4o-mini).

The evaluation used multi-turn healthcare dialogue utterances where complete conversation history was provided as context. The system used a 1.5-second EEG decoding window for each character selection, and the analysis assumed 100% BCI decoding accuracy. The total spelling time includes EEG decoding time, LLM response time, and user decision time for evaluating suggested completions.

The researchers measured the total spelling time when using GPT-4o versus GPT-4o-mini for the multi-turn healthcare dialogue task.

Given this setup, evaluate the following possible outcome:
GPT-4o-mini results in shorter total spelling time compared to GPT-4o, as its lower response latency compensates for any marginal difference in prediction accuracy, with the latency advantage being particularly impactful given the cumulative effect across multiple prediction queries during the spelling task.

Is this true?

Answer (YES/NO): NO